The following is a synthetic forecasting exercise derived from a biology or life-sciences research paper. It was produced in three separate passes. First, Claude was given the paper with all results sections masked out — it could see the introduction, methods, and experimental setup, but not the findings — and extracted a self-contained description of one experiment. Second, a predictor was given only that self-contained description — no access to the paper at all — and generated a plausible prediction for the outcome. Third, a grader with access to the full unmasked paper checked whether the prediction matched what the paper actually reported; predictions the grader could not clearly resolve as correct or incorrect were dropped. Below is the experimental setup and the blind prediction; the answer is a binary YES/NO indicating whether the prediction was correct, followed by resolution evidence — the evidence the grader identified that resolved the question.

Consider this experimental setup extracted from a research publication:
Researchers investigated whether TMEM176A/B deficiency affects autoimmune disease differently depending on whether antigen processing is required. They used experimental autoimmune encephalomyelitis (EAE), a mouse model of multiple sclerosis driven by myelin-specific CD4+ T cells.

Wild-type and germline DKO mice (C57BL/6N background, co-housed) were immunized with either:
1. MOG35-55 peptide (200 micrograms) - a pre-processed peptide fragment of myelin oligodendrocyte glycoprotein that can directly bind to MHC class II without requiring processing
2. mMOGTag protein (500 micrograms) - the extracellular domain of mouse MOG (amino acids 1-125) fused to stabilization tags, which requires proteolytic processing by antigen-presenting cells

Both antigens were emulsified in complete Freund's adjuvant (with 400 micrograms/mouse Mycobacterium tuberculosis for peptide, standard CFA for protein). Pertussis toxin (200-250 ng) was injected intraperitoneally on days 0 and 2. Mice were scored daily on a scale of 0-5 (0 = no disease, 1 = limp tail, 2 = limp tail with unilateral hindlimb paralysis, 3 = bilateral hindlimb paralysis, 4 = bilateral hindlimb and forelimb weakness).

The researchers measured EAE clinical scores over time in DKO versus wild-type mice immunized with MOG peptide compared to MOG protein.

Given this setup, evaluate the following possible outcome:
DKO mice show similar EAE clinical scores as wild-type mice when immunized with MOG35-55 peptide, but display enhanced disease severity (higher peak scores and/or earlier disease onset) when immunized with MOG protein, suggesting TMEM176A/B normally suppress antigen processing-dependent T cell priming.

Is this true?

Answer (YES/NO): NO